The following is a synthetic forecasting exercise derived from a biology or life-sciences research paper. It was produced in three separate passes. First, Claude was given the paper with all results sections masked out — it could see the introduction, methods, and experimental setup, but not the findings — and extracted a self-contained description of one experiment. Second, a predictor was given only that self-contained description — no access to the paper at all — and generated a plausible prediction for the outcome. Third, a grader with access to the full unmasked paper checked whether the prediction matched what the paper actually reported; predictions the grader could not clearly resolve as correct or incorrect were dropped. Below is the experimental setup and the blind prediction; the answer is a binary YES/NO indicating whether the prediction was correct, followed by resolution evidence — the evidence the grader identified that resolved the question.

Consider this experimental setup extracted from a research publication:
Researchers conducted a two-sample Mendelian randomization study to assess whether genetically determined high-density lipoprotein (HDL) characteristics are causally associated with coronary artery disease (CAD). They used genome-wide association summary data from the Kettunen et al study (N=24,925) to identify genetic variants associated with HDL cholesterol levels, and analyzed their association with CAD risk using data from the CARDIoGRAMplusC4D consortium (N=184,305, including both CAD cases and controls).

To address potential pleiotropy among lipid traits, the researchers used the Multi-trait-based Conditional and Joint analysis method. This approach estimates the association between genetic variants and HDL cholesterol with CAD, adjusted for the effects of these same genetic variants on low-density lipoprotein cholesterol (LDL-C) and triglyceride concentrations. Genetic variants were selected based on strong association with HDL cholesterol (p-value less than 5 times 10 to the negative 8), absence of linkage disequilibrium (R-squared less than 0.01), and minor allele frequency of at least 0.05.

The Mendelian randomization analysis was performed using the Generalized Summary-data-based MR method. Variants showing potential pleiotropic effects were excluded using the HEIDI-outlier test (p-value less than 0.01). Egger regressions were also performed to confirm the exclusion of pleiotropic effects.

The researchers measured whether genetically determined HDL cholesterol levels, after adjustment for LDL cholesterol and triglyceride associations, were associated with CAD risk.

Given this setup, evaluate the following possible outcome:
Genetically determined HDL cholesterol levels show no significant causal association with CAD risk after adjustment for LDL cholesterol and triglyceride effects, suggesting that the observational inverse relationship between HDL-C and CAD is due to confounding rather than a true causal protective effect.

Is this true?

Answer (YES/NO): YES